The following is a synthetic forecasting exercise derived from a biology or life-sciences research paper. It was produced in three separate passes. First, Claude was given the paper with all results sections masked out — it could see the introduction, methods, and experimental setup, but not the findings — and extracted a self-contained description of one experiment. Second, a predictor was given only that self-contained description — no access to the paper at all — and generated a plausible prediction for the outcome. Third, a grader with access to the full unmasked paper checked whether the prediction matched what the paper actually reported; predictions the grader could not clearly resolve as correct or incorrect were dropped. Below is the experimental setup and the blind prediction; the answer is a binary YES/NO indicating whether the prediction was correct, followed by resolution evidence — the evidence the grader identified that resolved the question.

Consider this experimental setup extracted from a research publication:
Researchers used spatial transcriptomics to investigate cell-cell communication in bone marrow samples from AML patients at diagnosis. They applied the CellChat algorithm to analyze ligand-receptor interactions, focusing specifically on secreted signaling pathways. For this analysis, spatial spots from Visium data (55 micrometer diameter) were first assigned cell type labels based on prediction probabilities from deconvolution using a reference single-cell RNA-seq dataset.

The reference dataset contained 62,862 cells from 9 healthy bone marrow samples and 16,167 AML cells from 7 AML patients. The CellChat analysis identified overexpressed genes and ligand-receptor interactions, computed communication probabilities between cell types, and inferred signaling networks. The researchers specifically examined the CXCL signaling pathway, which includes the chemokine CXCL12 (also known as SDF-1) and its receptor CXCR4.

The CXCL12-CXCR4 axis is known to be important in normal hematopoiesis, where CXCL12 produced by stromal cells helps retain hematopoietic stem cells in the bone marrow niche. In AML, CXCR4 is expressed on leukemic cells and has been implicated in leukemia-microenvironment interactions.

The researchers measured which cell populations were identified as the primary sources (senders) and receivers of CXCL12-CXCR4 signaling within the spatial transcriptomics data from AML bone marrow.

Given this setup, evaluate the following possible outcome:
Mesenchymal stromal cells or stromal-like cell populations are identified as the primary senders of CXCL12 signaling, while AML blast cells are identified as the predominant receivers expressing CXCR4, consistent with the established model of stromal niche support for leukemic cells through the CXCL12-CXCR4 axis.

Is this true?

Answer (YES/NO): NO